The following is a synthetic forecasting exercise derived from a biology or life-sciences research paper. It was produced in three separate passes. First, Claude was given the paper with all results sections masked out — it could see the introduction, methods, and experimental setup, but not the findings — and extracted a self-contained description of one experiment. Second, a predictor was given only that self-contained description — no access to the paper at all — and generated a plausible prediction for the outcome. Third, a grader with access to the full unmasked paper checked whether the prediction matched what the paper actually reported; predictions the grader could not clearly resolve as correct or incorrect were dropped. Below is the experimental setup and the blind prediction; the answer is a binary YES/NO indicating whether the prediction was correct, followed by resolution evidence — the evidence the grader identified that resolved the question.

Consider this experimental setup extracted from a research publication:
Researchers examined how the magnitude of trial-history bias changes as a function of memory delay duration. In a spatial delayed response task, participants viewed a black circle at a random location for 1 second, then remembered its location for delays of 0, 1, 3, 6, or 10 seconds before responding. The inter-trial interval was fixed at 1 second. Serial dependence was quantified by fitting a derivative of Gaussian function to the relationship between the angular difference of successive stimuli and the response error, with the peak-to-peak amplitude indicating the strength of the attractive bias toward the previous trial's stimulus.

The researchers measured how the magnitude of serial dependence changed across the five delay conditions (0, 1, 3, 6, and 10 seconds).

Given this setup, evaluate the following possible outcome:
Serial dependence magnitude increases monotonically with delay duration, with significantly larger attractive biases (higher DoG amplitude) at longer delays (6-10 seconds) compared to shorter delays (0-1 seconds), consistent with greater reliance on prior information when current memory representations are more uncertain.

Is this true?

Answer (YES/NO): NO